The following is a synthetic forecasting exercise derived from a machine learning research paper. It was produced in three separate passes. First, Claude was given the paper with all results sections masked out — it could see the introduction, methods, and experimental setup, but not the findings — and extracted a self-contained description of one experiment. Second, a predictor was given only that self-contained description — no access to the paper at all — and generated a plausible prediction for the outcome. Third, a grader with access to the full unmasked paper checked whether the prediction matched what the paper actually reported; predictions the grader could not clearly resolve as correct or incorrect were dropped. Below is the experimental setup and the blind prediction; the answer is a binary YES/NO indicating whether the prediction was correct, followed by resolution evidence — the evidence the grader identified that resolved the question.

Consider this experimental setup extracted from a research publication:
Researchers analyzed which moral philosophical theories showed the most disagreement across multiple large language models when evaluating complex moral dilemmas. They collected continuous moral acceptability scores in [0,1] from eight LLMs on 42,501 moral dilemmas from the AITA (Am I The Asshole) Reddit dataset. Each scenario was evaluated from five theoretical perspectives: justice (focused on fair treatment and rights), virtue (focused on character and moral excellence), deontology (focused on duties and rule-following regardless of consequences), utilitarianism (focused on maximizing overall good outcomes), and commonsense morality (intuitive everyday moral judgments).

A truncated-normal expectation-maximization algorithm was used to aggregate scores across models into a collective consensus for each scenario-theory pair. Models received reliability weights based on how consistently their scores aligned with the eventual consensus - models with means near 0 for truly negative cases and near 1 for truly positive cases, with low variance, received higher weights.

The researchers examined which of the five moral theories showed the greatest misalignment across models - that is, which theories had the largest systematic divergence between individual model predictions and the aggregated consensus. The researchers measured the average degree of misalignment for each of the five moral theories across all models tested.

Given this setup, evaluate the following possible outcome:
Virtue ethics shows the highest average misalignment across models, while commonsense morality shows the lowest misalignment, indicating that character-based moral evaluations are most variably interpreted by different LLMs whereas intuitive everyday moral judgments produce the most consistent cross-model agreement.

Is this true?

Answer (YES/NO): NO